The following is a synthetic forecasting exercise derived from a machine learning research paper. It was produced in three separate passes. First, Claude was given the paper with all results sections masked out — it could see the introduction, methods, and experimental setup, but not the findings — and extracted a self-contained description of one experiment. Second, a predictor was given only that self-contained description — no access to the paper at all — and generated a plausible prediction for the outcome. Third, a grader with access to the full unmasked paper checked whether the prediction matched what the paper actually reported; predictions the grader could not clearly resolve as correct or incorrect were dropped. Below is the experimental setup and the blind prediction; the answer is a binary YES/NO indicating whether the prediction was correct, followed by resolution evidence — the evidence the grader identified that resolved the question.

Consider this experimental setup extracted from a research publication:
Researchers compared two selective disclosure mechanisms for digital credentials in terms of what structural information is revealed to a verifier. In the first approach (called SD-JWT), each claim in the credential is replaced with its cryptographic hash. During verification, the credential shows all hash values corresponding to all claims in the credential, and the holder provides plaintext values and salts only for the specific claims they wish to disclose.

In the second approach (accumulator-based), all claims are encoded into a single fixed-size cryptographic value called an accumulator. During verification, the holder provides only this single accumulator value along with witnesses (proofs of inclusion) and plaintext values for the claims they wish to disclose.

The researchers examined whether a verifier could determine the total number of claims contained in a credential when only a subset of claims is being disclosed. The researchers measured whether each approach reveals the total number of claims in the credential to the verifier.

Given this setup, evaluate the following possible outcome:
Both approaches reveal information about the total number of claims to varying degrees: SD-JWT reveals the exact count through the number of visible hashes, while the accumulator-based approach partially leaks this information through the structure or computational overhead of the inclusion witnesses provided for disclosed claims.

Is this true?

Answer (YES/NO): NO